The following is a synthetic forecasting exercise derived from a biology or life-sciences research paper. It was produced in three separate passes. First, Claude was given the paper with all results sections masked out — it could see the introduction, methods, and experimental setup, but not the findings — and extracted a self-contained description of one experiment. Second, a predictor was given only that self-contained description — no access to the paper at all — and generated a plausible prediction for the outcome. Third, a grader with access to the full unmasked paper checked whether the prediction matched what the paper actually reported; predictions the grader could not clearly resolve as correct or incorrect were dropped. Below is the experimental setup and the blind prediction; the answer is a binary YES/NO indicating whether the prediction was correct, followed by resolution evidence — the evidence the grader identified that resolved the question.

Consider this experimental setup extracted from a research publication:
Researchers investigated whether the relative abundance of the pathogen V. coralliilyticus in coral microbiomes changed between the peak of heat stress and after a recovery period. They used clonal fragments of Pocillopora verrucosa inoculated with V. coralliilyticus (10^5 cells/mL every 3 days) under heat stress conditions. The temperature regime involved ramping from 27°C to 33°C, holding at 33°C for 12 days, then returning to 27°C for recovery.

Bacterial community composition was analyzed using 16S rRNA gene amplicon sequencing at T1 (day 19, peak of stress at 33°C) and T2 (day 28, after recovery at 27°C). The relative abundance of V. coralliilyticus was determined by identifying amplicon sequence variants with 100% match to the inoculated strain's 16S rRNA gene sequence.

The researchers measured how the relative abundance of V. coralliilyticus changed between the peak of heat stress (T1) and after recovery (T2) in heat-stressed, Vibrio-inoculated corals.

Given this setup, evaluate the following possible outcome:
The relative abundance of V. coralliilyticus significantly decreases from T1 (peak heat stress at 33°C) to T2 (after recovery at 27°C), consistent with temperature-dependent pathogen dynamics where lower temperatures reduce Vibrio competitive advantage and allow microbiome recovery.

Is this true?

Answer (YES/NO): YES